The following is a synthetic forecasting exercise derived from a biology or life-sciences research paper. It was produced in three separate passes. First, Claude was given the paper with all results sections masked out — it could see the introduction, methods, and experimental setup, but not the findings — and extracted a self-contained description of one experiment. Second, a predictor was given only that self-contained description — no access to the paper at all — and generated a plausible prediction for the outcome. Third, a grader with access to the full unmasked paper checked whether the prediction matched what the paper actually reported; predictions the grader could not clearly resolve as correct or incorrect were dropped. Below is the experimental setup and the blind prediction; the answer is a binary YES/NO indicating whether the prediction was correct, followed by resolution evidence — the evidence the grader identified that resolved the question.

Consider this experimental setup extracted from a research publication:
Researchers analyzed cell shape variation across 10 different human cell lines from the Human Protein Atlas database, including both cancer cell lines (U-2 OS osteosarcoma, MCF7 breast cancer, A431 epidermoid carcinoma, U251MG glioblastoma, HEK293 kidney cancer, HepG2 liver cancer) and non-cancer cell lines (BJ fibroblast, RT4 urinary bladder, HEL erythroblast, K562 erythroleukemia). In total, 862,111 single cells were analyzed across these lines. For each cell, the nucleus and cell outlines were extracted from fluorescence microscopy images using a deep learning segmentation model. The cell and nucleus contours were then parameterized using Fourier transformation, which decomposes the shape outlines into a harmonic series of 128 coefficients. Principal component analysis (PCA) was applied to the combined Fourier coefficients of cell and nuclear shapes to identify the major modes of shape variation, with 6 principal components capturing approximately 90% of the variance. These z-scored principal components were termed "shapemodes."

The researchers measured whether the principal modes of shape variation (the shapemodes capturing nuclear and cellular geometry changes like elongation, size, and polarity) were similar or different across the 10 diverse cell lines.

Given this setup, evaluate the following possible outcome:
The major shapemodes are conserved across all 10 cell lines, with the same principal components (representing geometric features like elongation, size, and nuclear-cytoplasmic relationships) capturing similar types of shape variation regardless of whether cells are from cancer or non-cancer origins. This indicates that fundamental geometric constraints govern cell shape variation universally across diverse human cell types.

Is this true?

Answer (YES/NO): YES